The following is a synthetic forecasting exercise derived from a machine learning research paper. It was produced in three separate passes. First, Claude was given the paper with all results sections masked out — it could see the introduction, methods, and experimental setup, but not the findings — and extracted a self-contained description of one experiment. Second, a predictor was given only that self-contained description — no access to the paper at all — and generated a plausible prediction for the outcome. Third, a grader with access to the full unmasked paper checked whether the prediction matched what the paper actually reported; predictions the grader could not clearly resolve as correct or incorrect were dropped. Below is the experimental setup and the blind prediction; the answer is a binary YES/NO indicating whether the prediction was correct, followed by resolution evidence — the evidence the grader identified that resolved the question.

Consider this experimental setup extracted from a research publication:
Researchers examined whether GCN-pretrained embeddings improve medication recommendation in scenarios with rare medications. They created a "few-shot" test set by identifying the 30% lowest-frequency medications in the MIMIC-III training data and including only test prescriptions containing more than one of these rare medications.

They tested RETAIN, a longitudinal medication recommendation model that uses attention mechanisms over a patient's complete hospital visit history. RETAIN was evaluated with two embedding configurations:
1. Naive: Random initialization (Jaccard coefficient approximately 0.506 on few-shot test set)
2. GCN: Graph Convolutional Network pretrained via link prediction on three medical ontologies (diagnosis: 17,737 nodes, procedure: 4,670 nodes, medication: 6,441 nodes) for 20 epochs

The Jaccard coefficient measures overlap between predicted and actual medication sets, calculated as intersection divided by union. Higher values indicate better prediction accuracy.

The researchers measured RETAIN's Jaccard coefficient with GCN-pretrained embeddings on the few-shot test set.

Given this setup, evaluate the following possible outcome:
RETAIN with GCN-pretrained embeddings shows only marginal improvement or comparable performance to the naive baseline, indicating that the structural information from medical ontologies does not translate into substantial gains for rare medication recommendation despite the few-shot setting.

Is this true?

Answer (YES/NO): NO